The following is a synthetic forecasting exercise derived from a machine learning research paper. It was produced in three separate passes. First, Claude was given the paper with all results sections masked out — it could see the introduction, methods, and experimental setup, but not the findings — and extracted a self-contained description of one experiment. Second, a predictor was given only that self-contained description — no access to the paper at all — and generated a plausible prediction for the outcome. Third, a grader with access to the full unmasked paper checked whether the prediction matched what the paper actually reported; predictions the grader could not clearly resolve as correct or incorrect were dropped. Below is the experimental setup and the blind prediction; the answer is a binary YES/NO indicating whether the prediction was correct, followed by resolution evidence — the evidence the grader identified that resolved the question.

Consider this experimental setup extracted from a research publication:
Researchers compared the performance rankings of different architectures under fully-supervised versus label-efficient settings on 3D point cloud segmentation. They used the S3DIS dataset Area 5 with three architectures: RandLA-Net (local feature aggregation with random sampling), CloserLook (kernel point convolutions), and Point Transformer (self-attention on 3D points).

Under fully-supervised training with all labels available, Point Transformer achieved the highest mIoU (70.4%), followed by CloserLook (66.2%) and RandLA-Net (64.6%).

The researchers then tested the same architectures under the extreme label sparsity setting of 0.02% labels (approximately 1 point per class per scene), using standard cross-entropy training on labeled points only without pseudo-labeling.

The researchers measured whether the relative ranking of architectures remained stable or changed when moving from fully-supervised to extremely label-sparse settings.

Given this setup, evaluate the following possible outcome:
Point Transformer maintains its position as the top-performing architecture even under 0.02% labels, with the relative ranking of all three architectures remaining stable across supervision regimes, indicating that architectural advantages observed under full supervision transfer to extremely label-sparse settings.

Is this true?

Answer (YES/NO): NO